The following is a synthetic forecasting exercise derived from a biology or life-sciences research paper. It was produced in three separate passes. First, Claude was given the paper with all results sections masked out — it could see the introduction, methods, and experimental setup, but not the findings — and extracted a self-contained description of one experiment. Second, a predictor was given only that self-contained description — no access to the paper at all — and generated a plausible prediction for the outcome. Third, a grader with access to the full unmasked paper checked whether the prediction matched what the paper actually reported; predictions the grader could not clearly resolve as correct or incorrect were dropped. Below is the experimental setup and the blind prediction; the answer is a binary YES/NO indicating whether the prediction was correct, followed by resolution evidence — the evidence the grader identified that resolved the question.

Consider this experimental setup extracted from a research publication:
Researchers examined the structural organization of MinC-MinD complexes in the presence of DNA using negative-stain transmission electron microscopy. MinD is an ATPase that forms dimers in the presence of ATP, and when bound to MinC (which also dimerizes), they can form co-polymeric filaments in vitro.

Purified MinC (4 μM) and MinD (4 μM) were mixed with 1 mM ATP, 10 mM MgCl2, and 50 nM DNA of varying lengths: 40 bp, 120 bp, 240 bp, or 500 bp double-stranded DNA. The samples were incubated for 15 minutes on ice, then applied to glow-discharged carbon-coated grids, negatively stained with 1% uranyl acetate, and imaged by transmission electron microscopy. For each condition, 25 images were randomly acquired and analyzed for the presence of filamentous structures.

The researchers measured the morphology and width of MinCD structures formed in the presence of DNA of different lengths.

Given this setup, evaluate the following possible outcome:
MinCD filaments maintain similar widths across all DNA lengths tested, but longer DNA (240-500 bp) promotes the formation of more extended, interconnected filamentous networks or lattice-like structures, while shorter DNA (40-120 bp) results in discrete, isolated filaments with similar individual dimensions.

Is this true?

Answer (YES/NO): NO